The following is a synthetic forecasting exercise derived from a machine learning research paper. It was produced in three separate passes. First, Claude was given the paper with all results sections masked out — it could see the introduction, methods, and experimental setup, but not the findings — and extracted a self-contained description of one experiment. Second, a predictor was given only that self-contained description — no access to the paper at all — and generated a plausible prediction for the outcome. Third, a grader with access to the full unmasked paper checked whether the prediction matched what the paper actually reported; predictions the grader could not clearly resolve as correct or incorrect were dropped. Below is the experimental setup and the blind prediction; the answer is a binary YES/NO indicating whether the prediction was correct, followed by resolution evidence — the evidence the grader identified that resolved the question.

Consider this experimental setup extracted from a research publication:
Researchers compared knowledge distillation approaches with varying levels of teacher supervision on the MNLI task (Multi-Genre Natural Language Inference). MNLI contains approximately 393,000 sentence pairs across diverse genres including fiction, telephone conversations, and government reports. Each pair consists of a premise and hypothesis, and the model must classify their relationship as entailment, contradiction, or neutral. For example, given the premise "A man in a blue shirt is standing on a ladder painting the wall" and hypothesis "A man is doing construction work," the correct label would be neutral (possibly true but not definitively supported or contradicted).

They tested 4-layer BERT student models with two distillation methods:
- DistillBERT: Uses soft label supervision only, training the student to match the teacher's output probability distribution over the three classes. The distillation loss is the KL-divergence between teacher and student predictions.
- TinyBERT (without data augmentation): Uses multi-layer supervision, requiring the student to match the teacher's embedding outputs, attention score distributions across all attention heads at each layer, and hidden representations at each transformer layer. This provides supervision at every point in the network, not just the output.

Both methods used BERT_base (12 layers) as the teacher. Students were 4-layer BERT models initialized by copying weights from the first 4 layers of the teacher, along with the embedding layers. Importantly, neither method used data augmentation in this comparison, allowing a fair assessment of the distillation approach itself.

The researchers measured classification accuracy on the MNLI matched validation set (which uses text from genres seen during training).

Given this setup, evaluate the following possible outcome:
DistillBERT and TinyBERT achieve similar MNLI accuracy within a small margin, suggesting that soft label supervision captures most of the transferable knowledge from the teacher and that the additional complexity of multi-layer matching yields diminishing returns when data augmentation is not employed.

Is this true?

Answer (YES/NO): NO